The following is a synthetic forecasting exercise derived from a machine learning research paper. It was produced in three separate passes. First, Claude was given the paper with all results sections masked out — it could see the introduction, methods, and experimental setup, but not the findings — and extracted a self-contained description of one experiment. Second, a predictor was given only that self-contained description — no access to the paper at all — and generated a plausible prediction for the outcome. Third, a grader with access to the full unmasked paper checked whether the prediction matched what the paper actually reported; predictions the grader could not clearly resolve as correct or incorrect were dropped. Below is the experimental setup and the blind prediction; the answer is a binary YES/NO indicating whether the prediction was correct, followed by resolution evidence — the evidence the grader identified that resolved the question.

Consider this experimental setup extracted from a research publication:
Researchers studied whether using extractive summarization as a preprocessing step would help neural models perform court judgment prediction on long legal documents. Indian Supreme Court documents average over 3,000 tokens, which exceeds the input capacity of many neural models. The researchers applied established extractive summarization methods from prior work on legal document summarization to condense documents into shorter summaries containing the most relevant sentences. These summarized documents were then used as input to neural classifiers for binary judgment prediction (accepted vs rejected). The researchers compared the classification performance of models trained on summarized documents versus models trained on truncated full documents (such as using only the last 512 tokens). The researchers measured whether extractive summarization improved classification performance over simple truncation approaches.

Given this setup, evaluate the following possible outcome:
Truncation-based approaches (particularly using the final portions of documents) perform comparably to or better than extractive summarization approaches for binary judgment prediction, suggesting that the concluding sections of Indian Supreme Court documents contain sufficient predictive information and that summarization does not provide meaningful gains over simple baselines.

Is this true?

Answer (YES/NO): YES